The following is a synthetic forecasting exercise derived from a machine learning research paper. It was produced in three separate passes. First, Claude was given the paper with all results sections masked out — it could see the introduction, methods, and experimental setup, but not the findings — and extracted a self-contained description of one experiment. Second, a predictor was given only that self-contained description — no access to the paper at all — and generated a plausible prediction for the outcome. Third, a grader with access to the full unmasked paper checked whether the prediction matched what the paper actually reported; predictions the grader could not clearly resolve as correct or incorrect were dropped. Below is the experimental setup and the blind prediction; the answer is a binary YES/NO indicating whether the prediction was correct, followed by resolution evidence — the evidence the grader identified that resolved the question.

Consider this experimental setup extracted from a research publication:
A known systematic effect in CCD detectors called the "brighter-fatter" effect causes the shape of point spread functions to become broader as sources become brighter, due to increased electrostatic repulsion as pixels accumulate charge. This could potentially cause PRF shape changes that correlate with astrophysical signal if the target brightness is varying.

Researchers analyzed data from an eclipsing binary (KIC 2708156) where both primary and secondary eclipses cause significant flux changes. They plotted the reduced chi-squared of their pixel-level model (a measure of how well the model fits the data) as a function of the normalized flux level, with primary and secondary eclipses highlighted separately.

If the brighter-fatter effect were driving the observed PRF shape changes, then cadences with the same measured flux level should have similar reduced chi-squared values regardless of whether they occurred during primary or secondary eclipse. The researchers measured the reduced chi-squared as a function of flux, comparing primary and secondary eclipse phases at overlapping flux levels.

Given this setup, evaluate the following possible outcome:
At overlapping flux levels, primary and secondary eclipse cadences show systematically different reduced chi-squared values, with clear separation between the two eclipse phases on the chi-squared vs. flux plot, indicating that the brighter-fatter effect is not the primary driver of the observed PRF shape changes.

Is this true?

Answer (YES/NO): YES